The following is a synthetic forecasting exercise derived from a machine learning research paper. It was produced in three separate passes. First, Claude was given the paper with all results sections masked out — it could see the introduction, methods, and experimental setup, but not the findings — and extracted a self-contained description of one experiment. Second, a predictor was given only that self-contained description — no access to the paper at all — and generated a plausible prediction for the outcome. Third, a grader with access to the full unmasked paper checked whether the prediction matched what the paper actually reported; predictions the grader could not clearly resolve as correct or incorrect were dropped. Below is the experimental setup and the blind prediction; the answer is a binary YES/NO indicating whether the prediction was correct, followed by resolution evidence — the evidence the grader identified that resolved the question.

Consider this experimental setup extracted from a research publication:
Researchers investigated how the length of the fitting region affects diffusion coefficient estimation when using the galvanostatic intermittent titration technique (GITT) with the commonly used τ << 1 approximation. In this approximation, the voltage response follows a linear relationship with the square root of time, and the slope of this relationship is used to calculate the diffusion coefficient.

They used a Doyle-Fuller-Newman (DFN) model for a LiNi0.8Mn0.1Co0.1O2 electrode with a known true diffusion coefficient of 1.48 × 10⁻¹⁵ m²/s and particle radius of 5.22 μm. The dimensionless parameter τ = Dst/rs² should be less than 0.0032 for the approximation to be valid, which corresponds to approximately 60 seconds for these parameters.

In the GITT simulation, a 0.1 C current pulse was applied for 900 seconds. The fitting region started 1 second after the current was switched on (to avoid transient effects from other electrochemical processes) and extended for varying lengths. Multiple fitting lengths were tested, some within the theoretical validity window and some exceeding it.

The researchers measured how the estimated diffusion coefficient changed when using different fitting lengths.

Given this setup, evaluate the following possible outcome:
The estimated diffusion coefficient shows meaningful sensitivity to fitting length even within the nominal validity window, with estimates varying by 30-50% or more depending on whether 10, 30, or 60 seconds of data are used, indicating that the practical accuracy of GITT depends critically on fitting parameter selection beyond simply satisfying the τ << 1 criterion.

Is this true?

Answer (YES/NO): NO